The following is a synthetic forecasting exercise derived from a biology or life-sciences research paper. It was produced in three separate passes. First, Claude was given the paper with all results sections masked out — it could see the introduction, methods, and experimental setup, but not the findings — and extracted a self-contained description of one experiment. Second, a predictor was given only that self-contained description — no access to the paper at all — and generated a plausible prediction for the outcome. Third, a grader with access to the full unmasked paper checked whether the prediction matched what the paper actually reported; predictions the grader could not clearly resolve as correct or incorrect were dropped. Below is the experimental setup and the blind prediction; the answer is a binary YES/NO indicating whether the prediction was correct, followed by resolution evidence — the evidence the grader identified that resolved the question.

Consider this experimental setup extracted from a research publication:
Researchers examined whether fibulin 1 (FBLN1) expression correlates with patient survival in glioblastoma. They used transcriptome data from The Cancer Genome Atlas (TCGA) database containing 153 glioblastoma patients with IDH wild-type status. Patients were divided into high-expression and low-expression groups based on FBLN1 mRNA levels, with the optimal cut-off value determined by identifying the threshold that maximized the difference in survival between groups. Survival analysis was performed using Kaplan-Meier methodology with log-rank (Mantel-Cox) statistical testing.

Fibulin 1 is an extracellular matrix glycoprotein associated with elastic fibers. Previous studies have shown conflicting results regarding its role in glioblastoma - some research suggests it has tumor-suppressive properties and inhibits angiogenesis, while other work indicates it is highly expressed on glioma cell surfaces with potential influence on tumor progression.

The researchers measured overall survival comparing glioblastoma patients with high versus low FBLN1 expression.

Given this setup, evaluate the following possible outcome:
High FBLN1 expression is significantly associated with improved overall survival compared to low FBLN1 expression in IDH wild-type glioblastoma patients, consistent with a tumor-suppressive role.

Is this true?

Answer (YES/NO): NO